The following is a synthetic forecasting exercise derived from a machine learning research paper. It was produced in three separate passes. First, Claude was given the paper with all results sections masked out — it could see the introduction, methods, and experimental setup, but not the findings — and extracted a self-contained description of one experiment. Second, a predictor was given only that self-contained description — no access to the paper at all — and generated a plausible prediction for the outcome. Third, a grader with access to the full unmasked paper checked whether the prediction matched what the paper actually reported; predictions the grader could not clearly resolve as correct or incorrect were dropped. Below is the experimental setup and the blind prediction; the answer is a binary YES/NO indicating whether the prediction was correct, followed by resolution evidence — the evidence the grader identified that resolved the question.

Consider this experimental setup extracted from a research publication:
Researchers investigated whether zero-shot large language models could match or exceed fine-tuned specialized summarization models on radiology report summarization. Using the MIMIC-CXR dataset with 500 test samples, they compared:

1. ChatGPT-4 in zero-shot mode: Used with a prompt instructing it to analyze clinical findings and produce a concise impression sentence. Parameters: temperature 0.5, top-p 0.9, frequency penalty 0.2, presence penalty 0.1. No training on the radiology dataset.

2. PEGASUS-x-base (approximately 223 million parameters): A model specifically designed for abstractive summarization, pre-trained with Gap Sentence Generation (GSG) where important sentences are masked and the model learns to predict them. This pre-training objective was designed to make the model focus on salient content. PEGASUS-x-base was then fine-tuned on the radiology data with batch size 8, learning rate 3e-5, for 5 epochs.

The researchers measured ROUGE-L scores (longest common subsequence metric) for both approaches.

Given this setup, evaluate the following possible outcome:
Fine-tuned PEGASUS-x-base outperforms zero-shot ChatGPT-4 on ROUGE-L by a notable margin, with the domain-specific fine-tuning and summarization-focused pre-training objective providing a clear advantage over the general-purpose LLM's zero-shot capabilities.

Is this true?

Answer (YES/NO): NO